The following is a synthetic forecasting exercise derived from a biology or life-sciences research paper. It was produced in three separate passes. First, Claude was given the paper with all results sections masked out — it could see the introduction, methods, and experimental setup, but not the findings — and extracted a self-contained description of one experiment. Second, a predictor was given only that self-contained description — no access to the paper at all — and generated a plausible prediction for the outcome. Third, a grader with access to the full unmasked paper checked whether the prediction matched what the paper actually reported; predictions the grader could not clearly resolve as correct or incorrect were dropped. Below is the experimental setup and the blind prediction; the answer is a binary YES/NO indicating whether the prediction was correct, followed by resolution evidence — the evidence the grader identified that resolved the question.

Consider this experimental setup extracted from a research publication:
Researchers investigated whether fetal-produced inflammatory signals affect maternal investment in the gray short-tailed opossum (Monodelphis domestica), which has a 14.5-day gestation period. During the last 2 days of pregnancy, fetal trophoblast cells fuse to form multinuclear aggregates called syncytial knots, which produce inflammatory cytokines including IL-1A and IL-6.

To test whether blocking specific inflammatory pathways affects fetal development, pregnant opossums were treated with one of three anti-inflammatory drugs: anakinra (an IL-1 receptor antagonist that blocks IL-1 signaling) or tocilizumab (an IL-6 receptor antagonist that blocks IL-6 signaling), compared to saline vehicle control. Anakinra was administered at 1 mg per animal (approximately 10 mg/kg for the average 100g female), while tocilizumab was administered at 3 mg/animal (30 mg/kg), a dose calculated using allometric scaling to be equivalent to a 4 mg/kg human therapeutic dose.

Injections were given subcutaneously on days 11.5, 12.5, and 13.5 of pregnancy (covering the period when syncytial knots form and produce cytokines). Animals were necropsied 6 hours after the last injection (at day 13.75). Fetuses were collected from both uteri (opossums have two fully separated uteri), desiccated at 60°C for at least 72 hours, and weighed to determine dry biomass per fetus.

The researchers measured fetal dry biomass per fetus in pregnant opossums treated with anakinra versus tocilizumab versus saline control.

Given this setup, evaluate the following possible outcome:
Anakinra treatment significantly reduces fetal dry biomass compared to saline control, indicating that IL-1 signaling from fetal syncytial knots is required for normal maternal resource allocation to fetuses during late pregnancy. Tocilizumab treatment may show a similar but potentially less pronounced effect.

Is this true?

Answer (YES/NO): NO